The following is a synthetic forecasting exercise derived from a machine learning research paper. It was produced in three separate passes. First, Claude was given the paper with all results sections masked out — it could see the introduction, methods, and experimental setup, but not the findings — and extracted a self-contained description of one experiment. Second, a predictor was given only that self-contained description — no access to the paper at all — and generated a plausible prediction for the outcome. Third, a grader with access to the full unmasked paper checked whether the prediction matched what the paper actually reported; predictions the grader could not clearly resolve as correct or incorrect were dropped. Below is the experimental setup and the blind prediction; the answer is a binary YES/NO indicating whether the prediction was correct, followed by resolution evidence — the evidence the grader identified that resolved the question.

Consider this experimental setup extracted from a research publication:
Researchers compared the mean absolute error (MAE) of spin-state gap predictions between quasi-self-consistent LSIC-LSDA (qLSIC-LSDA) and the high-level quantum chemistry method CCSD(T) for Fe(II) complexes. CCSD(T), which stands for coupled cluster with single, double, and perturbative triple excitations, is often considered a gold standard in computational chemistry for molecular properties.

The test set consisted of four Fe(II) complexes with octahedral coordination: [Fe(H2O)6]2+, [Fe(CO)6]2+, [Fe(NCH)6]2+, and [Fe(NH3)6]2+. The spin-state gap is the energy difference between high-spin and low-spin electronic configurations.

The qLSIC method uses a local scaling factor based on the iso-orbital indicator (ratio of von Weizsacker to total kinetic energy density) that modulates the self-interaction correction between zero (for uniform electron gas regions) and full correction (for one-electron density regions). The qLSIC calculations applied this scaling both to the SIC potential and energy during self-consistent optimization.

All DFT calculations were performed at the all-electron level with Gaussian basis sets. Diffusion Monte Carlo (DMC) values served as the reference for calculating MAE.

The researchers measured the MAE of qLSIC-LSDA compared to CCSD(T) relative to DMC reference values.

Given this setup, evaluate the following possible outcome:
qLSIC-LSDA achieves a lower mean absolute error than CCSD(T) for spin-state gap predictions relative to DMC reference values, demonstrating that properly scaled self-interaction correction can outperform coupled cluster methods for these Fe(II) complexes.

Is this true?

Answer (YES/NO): NO